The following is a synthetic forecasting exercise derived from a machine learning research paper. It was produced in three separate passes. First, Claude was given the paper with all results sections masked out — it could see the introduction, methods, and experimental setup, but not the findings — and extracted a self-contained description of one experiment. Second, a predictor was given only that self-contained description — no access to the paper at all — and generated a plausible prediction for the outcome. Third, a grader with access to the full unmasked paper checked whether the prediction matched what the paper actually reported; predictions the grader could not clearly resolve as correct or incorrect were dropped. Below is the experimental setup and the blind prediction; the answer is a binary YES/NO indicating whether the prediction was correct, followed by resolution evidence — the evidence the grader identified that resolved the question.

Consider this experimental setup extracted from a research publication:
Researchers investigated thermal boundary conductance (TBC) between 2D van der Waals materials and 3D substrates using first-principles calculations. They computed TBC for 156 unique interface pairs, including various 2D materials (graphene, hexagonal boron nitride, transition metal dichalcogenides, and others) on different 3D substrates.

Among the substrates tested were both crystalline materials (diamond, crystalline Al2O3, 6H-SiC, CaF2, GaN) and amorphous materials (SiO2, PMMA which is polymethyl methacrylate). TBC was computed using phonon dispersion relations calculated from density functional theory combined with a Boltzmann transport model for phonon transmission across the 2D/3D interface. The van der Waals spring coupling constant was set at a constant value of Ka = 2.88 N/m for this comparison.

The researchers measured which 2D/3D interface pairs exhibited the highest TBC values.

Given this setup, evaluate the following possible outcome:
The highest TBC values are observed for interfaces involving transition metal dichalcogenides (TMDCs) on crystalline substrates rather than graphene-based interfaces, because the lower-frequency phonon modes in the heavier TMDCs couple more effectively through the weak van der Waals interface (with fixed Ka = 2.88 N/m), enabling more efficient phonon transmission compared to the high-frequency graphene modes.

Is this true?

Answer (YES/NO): NO